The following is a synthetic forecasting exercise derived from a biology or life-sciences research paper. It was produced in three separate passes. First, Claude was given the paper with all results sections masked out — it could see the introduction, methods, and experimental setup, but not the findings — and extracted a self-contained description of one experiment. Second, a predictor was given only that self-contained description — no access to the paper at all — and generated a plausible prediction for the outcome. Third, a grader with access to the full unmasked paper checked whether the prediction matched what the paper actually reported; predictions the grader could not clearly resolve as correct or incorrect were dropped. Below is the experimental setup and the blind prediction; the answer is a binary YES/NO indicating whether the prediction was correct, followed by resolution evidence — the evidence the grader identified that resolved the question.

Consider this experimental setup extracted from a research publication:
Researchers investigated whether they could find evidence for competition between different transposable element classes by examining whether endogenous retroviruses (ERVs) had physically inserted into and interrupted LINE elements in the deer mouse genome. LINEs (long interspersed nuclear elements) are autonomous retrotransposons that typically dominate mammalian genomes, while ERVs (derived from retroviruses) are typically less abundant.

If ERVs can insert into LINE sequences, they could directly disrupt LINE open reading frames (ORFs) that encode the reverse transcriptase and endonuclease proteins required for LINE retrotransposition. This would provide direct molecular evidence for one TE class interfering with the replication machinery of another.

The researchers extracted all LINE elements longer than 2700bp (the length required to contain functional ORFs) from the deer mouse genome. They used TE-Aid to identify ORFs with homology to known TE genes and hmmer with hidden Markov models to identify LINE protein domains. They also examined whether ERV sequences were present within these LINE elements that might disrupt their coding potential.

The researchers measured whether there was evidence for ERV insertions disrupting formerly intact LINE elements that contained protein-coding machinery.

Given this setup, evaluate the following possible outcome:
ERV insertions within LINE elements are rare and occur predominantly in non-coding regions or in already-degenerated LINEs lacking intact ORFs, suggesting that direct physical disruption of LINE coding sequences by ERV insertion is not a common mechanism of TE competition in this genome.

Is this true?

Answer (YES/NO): NO